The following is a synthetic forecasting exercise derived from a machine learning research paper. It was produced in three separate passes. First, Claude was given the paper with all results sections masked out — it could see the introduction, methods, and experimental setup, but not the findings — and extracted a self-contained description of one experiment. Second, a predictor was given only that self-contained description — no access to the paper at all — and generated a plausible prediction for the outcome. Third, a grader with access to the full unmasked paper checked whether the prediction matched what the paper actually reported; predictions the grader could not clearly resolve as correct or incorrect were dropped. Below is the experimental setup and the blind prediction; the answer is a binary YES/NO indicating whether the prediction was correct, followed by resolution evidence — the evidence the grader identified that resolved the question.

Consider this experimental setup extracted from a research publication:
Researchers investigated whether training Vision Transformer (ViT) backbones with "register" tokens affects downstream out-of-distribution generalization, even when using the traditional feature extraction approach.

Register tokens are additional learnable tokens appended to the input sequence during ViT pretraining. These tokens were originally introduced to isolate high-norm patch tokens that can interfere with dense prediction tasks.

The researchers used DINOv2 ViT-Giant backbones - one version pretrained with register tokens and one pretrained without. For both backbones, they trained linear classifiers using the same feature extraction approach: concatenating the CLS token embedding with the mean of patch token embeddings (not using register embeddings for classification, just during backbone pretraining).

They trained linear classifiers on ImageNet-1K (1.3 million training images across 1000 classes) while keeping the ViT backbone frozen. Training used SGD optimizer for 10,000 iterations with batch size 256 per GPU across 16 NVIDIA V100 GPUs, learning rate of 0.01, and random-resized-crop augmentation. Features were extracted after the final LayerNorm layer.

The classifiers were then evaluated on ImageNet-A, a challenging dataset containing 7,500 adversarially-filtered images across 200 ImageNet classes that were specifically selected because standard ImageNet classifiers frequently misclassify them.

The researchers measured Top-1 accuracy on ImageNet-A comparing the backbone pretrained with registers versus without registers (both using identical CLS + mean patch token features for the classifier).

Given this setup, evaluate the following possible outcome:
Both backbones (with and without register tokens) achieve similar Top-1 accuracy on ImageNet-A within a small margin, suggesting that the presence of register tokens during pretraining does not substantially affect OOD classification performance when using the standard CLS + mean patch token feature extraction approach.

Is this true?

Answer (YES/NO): NO